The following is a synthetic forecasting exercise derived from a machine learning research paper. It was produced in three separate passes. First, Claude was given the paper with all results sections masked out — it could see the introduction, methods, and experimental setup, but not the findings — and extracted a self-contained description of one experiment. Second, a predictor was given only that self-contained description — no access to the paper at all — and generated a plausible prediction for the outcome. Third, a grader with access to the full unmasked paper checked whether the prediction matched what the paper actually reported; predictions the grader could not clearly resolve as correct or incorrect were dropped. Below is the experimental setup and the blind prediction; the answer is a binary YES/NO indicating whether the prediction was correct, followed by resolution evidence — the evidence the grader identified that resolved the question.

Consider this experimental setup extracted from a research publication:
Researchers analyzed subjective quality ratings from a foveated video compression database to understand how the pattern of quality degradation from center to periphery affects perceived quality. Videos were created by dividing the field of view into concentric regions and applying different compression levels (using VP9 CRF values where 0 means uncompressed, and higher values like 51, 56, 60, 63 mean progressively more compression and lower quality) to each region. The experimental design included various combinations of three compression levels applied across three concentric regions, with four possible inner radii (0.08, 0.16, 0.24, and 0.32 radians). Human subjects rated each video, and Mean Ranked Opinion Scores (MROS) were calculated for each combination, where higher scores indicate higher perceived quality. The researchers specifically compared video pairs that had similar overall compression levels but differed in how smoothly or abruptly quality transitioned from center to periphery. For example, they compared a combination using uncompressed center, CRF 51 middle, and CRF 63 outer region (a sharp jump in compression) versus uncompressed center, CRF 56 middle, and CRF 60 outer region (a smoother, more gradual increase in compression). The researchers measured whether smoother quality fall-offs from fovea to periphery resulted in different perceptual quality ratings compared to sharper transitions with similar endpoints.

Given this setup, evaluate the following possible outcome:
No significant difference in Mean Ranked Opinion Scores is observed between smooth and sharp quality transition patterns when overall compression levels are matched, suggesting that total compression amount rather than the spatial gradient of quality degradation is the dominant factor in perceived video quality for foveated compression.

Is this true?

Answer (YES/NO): NO